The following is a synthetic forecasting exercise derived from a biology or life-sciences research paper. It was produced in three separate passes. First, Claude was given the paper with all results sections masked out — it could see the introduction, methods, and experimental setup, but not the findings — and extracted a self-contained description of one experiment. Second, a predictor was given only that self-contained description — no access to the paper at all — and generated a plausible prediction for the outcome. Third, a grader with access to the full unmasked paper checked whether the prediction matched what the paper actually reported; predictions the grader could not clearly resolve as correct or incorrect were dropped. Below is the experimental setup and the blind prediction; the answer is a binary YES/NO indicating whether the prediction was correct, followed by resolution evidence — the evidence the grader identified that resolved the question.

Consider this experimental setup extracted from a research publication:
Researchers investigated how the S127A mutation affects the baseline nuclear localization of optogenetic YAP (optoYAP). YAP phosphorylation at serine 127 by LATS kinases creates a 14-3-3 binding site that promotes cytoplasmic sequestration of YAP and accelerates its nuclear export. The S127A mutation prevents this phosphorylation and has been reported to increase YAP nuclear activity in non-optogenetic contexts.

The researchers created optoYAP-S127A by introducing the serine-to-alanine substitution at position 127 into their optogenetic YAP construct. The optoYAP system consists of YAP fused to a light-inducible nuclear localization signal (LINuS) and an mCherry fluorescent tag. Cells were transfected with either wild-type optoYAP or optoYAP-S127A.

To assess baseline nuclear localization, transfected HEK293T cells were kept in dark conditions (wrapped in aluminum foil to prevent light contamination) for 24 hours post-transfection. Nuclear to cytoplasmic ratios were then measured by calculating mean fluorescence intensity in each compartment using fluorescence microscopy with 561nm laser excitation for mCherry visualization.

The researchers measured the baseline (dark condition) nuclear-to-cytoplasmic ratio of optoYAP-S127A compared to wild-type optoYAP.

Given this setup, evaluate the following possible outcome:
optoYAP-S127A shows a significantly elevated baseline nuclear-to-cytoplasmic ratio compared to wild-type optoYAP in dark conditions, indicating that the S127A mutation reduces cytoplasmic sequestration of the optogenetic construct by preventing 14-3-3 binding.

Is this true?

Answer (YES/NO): YES